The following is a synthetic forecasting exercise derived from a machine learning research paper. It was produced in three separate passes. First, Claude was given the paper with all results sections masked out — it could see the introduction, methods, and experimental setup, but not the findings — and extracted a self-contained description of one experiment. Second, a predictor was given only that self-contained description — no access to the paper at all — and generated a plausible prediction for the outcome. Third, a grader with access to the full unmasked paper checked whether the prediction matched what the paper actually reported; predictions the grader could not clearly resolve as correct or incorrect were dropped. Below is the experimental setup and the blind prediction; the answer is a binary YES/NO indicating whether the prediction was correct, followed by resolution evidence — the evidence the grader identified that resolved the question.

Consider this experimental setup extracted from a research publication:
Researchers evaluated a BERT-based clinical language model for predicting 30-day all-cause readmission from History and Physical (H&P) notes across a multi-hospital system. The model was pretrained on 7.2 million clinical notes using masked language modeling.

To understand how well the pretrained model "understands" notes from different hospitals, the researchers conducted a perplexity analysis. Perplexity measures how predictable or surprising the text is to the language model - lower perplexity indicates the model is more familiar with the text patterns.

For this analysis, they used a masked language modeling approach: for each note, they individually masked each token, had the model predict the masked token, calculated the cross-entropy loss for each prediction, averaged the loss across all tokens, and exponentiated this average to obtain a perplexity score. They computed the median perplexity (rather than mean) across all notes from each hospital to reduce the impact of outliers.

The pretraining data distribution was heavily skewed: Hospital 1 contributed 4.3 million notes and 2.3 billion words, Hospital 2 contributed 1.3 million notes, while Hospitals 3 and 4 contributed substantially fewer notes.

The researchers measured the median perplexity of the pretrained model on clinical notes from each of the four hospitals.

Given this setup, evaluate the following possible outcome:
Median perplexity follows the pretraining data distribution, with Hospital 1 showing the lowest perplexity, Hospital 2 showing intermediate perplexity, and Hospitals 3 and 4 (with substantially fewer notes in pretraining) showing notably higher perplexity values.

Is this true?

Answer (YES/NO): NO